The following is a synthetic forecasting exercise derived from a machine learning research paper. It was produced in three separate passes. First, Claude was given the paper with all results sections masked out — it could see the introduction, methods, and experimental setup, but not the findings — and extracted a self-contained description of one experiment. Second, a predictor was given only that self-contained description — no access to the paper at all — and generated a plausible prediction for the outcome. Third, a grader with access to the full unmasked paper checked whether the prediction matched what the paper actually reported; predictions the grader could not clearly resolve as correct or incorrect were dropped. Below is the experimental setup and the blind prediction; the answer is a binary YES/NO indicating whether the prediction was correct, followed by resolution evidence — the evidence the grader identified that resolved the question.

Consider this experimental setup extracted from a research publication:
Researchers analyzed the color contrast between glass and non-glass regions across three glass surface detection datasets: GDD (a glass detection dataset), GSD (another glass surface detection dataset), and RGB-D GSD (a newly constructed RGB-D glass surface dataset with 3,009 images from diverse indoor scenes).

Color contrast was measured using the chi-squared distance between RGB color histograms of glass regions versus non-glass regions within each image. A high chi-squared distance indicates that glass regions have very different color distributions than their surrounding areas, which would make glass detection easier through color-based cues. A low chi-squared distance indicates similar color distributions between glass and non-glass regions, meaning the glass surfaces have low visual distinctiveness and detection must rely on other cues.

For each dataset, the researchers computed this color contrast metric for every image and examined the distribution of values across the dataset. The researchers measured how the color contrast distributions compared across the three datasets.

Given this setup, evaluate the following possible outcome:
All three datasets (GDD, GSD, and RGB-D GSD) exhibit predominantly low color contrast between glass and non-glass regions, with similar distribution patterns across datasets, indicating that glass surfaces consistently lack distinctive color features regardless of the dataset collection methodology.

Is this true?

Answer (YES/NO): YES